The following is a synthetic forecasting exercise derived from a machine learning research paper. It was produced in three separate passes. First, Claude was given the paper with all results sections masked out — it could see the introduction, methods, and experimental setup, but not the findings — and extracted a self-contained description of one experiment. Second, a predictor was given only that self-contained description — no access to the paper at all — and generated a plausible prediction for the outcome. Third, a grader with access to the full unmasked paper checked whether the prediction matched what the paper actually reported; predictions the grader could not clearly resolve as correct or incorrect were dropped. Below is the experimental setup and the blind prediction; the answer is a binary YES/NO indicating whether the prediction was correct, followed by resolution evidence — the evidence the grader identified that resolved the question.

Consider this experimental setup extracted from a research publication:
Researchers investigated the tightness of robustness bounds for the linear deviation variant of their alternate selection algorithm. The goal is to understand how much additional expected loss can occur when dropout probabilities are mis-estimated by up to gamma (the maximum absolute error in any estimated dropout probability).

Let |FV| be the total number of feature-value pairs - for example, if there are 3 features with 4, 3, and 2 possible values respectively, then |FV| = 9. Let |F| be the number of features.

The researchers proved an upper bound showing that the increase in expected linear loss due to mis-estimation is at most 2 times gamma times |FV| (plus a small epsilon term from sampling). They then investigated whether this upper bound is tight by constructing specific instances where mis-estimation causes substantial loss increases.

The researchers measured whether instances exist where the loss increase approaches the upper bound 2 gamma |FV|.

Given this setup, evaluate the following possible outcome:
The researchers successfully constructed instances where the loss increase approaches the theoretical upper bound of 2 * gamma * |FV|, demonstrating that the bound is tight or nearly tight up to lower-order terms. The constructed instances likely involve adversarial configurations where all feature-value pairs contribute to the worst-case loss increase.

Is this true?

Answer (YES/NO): NO